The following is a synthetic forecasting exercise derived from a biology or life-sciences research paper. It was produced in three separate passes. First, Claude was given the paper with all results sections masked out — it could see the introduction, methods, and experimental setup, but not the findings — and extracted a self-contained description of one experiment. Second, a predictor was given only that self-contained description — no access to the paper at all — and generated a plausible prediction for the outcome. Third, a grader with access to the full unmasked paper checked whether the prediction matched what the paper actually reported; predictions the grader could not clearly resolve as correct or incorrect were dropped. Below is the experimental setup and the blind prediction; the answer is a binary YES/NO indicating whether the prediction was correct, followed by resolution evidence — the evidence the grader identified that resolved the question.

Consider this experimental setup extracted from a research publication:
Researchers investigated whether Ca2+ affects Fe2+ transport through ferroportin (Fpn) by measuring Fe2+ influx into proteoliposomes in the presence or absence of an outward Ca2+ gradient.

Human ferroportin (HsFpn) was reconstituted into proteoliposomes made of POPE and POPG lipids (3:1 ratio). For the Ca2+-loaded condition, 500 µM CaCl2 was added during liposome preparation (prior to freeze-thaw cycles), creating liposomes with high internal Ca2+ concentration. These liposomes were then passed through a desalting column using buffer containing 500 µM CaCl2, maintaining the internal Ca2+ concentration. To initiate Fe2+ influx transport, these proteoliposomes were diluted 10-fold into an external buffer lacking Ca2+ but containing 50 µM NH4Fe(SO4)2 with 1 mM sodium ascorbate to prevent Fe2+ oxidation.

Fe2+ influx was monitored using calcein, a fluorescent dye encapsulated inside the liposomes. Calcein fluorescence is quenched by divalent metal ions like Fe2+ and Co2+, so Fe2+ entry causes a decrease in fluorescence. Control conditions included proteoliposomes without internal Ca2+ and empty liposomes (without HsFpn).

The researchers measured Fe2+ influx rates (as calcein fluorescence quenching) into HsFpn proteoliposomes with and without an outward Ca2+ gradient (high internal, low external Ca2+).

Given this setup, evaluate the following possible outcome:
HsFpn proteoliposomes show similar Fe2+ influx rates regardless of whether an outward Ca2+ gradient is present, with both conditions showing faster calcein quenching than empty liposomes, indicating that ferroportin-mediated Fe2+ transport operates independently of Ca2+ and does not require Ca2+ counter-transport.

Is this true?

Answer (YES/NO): YES